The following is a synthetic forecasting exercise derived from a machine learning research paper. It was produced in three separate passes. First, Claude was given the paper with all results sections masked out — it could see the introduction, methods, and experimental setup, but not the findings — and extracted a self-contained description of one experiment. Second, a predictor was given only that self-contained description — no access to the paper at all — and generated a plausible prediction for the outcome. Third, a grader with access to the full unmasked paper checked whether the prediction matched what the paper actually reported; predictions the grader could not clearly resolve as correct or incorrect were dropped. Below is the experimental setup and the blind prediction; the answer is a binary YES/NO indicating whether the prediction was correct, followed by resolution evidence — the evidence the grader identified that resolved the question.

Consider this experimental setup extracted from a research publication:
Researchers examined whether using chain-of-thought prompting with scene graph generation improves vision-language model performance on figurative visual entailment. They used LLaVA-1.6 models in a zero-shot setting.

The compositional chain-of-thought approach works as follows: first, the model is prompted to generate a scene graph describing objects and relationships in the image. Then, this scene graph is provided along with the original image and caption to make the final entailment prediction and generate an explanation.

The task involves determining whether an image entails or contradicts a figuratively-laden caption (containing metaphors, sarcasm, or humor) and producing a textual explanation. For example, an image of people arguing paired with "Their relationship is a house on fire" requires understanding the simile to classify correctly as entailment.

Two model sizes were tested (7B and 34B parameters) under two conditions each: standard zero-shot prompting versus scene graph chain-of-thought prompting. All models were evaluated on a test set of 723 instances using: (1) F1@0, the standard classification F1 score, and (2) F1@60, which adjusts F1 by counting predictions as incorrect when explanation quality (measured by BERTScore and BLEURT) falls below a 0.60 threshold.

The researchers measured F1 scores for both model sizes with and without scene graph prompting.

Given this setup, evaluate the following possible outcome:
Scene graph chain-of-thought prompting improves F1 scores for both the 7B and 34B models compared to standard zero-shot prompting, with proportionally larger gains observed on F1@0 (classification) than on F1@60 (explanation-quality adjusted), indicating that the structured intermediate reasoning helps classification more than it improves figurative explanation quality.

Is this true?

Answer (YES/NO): NO